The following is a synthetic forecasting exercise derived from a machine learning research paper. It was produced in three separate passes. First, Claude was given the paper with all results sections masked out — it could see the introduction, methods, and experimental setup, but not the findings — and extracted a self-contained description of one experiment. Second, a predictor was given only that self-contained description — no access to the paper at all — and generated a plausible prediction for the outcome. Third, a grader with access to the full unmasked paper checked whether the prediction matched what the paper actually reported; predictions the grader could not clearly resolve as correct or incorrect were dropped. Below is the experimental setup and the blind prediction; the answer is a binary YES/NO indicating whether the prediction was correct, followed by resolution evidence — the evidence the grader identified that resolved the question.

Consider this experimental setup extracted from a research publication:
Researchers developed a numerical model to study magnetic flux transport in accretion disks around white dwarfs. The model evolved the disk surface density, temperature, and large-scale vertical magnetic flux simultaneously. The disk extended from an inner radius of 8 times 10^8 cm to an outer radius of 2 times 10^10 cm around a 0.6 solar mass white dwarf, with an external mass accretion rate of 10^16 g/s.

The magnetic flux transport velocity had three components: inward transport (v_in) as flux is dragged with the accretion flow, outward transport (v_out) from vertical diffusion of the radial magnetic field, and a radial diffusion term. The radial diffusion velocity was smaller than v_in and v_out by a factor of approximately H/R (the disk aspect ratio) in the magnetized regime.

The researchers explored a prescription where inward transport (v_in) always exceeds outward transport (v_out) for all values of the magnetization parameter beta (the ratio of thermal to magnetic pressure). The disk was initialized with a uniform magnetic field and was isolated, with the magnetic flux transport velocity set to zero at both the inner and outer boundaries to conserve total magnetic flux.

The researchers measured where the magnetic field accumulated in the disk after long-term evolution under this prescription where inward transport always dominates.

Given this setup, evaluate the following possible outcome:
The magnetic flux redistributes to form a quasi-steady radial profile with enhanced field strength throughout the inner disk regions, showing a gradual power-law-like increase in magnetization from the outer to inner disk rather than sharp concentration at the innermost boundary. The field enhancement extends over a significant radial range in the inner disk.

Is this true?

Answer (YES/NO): NO